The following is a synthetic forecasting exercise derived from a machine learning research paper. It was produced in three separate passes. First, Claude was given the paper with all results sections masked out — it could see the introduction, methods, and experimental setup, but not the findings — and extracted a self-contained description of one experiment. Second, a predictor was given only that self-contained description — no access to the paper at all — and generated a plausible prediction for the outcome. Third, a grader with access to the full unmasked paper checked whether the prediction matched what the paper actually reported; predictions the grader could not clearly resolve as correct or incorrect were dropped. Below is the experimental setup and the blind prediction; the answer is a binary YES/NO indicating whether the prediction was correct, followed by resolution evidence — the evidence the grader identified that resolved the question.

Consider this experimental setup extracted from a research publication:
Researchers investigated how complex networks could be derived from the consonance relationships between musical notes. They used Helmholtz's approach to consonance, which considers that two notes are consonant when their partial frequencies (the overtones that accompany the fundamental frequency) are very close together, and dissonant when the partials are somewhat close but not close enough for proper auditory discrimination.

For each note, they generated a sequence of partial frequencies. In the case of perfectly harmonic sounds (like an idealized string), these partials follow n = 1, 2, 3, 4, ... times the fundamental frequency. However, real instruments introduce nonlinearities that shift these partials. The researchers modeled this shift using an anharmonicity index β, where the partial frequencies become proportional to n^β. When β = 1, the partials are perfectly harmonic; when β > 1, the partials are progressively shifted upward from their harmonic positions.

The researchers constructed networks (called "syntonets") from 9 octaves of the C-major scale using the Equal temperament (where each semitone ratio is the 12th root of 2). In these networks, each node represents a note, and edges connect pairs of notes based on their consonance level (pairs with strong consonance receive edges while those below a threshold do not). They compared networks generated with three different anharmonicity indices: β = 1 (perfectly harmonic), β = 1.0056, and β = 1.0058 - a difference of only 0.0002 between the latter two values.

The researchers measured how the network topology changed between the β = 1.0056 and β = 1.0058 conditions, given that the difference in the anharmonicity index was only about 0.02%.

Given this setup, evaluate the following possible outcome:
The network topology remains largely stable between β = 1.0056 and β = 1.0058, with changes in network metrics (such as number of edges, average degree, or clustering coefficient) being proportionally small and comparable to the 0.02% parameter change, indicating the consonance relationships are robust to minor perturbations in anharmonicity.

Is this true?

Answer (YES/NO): NO